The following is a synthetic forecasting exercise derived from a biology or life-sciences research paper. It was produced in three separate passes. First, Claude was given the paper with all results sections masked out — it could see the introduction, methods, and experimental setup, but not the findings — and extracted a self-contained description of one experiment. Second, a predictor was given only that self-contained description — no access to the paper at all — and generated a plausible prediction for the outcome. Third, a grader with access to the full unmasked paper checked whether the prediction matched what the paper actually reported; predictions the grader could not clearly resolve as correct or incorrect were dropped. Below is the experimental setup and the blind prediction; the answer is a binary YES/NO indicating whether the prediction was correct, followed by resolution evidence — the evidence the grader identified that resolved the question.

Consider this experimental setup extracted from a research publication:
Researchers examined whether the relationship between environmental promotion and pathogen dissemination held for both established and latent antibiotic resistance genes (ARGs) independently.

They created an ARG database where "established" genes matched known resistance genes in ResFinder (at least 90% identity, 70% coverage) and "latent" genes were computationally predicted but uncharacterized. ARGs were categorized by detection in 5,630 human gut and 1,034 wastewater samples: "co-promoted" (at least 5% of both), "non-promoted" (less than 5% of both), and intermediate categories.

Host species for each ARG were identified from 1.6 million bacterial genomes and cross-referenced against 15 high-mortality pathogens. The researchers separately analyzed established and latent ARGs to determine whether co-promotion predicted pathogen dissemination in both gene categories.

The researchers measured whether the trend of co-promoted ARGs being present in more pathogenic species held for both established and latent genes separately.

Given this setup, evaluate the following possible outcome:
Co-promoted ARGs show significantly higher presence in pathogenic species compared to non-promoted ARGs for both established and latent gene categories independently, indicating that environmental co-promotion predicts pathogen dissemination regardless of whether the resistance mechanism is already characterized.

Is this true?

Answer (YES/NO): NO